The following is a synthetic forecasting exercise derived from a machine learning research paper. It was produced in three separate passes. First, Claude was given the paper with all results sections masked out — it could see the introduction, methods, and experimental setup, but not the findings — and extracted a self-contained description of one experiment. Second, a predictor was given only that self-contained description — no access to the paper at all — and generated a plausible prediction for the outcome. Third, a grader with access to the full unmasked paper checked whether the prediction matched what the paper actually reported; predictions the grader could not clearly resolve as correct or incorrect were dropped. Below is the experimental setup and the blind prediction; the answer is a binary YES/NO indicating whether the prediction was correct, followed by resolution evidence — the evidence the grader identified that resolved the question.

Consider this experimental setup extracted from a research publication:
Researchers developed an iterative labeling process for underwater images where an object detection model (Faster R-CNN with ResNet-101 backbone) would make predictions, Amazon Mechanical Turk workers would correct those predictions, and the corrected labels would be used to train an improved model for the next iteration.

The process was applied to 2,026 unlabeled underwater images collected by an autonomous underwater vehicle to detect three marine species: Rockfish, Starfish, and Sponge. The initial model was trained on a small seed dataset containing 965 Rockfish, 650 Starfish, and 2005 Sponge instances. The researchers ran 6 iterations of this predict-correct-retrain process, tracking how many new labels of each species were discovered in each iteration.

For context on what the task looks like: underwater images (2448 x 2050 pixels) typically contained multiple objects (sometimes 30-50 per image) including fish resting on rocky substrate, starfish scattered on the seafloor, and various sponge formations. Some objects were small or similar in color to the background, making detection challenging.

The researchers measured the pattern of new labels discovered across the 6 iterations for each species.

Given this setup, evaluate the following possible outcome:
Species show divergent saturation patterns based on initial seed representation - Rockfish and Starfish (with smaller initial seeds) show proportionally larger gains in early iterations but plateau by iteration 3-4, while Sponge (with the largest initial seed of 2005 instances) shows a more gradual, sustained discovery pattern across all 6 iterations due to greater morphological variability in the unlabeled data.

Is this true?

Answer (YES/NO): NO